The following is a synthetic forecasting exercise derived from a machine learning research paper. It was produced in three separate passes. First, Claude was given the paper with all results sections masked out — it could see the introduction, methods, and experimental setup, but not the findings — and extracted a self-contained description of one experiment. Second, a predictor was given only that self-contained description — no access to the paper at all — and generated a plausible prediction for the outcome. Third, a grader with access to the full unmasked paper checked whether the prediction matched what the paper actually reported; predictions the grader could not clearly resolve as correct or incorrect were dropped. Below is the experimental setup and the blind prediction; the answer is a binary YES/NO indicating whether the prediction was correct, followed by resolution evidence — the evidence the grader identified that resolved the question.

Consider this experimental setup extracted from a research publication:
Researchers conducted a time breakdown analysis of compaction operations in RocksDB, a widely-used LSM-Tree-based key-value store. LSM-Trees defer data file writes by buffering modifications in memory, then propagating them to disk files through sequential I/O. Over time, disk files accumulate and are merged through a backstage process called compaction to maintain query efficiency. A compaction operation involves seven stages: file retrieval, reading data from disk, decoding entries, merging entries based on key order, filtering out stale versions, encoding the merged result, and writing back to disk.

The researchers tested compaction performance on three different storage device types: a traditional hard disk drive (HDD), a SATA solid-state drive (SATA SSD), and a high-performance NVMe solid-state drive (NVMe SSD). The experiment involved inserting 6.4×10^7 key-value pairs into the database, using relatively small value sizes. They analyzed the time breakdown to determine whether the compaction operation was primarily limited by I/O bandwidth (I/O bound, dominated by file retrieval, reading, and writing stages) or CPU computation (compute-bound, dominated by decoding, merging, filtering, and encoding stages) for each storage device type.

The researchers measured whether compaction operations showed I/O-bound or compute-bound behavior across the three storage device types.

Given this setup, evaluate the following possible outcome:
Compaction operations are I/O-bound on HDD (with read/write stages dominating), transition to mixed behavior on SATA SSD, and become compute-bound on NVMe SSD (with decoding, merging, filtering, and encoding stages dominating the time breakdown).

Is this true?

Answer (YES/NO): NO